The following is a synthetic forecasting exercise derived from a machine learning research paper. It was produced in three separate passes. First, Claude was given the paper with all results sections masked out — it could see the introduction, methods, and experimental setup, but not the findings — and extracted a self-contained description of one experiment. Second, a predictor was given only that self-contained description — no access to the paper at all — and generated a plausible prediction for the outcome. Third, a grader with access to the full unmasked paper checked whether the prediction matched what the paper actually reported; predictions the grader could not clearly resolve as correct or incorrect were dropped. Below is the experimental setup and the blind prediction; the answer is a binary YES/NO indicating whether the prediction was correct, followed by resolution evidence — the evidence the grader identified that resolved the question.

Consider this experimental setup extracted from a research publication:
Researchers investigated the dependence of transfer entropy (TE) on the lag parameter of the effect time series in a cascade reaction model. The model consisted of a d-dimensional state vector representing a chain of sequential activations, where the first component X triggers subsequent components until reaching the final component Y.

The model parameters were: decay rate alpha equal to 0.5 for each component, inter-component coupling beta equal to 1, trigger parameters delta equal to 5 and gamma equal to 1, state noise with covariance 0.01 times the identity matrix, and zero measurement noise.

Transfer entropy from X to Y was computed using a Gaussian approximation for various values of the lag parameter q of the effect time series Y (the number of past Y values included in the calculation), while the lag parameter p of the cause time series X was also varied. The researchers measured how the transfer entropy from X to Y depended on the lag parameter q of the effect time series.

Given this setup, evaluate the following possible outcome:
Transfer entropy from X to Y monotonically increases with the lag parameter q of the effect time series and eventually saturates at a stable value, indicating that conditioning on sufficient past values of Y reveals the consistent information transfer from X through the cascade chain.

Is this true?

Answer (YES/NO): NO